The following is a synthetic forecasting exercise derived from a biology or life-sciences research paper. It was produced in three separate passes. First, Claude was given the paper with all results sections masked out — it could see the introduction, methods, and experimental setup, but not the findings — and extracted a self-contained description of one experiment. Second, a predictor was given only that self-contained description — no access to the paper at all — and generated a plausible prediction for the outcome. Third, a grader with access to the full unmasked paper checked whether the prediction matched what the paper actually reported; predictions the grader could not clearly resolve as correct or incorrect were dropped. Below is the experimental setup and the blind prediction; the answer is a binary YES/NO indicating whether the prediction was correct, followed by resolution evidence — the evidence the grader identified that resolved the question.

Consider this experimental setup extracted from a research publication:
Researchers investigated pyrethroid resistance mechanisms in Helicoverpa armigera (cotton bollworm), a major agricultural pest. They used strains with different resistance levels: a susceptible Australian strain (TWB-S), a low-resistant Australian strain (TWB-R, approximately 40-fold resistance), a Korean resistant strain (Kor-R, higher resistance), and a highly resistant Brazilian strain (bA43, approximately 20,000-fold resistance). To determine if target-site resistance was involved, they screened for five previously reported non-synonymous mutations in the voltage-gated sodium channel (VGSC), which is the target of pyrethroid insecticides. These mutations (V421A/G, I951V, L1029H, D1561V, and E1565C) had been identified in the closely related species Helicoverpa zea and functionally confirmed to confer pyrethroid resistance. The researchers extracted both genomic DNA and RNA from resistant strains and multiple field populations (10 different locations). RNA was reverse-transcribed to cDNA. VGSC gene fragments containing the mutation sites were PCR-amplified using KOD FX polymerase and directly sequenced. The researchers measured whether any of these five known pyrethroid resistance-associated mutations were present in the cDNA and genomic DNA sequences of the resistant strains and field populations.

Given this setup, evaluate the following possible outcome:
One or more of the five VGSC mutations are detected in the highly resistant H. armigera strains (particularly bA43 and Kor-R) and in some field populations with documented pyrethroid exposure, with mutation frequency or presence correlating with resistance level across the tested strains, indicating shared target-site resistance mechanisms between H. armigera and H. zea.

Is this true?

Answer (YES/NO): NO